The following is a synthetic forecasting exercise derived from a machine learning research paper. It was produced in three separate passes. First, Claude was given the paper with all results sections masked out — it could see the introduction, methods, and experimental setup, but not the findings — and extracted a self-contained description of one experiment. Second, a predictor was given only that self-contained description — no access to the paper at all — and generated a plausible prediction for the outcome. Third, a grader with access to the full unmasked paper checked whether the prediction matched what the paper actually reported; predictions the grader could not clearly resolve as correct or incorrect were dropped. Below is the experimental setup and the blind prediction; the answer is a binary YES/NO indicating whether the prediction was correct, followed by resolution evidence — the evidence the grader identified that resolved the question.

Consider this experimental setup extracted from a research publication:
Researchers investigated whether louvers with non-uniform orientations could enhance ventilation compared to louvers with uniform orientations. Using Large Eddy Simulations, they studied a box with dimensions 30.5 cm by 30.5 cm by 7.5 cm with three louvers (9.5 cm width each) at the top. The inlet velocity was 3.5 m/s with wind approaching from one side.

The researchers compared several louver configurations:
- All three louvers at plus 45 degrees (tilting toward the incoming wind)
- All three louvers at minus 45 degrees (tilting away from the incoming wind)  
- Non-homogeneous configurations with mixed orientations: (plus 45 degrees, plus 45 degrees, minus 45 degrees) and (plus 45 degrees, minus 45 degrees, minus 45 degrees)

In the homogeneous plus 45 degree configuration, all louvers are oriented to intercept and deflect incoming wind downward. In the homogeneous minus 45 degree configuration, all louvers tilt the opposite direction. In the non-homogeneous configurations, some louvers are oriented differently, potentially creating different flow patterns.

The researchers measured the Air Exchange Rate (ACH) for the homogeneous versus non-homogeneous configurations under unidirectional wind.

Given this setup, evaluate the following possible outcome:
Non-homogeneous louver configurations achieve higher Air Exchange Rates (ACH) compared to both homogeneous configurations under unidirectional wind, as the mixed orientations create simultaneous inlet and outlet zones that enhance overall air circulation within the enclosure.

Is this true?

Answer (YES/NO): NO